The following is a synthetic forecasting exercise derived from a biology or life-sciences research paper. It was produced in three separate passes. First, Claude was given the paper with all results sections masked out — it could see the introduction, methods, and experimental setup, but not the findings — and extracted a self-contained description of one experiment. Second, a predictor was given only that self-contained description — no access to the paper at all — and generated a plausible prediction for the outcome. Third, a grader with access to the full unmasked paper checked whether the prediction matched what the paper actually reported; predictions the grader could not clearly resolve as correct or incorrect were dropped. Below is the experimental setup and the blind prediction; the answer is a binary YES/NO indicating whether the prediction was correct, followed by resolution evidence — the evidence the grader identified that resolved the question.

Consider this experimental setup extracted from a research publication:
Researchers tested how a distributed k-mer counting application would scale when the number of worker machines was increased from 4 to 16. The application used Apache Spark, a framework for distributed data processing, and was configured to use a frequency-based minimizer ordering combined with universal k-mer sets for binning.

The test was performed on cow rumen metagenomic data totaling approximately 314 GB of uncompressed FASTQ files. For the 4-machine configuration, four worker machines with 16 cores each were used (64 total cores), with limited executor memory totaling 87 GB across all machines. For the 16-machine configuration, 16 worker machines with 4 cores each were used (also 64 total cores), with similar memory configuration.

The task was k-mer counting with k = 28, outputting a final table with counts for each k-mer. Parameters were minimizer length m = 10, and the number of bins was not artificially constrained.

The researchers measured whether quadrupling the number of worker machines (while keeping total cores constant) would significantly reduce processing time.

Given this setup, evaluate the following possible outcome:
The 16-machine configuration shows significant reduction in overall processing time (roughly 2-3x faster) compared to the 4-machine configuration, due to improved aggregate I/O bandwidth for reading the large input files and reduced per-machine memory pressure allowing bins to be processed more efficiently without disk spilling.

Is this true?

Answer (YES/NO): NO